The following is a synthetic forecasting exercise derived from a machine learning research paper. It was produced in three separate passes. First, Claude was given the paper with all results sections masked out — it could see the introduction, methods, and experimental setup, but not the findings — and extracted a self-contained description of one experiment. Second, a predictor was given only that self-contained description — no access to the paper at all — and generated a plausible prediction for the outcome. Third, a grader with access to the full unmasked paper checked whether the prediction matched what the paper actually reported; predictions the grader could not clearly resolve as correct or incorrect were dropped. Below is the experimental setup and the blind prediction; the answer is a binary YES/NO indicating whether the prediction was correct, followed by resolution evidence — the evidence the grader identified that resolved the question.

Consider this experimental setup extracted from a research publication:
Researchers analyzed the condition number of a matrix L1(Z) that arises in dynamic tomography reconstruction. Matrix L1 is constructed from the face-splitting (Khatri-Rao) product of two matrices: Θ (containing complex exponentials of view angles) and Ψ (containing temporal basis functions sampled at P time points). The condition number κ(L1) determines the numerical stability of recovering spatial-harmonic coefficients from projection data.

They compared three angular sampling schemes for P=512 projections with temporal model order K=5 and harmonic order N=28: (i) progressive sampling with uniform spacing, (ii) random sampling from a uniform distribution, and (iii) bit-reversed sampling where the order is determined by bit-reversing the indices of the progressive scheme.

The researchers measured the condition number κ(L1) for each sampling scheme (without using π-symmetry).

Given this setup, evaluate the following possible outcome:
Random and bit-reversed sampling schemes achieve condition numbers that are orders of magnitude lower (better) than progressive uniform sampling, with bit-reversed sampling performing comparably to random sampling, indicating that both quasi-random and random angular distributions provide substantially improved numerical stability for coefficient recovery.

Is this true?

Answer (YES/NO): NO